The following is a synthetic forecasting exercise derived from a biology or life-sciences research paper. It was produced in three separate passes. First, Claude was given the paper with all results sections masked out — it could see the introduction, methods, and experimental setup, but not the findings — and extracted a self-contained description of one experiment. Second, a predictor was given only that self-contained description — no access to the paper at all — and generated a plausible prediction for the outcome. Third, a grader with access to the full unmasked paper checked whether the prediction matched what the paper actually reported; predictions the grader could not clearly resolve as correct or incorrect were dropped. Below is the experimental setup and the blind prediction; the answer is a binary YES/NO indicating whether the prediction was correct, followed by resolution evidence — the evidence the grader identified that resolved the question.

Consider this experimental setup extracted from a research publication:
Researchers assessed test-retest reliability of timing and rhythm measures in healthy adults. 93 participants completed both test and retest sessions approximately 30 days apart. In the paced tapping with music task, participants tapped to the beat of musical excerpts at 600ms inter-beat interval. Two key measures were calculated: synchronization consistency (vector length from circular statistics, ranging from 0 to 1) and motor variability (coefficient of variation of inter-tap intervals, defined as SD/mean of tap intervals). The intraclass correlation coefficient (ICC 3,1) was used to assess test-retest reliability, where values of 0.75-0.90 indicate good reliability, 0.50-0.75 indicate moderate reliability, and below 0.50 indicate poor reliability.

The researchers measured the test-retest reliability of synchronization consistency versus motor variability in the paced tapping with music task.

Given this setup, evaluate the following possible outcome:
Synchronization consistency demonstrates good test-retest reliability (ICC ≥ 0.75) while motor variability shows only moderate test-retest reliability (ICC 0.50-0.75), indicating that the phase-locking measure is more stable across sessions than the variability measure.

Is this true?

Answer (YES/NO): NO